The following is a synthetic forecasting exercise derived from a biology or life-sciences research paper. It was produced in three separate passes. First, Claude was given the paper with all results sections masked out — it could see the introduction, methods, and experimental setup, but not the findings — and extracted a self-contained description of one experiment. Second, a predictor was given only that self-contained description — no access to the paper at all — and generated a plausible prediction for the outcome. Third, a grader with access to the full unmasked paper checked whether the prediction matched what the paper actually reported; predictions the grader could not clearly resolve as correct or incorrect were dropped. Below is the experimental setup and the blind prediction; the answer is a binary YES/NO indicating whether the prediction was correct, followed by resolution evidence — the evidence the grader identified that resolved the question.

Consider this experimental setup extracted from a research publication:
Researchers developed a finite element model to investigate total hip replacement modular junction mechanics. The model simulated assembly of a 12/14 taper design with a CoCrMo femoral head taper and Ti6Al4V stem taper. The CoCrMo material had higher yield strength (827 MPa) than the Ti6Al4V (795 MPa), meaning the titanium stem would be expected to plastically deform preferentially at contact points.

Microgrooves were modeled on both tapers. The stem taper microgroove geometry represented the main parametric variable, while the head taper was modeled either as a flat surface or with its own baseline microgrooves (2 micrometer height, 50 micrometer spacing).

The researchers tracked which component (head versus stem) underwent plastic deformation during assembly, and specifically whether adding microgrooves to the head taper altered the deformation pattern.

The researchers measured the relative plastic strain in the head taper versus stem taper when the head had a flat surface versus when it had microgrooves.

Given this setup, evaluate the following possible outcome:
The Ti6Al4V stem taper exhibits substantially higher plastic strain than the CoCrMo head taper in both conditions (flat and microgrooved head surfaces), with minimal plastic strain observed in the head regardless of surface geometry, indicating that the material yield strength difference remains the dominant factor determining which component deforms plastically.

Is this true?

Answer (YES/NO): NO